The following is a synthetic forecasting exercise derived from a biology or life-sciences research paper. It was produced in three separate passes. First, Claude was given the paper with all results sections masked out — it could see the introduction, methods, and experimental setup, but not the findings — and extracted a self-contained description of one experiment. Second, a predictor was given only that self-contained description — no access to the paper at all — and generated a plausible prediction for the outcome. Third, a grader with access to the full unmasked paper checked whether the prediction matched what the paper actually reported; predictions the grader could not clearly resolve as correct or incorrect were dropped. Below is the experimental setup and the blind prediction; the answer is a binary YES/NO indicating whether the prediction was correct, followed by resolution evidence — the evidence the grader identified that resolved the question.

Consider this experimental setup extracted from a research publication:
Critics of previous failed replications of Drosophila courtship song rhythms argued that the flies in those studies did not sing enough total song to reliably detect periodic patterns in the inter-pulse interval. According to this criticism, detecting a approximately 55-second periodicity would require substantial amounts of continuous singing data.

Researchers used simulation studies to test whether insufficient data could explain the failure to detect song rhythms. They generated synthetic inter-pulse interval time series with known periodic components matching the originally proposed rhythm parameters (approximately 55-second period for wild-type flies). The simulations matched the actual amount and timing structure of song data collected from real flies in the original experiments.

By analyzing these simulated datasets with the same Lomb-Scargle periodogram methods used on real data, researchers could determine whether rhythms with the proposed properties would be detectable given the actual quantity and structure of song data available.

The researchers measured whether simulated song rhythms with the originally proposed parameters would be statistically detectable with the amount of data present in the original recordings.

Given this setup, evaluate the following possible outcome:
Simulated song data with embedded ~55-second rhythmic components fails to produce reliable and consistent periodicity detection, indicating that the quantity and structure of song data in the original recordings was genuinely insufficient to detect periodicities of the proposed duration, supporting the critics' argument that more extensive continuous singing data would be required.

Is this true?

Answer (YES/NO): NO